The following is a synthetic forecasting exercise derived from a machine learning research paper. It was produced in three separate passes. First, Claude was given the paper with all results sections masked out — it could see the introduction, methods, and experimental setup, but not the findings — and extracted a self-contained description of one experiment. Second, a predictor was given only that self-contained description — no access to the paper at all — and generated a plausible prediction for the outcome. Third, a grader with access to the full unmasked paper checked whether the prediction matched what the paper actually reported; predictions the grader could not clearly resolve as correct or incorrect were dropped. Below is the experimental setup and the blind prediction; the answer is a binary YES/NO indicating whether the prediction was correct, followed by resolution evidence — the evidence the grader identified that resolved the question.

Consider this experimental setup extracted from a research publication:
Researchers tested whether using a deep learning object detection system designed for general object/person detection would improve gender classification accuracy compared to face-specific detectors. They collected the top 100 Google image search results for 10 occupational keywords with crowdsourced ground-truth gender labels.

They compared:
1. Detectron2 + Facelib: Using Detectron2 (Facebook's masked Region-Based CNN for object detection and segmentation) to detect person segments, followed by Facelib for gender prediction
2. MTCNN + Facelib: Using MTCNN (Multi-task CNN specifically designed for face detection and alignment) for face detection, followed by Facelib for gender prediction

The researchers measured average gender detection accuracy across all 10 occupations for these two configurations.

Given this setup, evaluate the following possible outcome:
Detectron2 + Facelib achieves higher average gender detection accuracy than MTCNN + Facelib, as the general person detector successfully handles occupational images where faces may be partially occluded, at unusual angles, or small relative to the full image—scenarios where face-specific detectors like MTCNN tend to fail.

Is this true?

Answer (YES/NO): NO